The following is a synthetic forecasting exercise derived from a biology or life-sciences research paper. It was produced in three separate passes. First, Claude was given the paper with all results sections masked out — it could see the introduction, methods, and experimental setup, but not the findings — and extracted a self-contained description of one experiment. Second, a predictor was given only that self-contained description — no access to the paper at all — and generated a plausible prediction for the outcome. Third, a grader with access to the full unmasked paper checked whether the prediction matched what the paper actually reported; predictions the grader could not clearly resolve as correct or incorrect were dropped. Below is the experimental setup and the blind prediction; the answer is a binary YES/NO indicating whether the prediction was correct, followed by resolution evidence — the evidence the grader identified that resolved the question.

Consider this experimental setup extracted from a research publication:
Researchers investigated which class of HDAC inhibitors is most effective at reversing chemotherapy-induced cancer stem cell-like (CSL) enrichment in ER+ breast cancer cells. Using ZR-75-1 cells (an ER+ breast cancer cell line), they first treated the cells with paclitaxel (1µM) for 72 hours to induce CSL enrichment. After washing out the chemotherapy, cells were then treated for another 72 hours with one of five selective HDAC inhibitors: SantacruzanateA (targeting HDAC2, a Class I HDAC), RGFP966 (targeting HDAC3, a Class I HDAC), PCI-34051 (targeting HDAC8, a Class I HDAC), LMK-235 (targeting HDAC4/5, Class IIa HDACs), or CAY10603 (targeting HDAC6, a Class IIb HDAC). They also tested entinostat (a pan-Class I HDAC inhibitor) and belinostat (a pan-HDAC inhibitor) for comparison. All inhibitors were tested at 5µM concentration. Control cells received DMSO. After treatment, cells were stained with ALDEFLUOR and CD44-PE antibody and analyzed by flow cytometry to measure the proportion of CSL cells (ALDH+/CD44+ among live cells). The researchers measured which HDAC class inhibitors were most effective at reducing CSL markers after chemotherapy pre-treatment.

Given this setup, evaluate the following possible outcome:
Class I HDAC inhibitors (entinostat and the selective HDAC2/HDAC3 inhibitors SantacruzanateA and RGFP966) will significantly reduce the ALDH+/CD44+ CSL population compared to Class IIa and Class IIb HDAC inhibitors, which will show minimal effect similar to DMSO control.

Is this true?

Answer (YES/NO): NO